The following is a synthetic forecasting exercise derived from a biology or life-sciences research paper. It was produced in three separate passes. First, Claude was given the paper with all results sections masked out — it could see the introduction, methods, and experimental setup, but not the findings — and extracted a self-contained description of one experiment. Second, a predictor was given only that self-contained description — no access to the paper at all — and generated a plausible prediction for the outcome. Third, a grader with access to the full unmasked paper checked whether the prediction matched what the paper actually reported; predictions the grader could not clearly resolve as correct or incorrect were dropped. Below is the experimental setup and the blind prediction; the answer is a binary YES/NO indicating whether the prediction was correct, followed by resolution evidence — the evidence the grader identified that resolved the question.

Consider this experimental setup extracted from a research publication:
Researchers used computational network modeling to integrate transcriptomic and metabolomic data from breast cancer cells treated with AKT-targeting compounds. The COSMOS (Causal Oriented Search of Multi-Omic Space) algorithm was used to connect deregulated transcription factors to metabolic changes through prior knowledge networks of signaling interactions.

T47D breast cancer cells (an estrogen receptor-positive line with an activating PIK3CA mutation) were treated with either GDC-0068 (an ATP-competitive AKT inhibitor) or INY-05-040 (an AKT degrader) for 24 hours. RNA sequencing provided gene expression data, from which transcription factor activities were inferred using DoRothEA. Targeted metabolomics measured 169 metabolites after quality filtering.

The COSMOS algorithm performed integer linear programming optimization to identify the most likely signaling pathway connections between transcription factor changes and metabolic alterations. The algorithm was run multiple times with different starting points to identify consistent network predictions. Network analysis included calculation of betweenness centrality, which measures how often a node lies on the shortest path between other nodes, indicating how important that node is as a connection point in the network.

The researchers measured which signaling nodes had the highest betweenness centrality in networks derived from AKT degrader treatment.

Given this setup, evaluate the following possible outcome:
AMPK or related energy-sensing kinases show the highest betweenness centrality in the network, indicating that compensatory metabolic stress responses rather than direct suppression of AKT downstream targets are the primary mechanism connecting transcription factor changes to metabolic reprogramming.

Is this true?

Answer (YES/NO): NO